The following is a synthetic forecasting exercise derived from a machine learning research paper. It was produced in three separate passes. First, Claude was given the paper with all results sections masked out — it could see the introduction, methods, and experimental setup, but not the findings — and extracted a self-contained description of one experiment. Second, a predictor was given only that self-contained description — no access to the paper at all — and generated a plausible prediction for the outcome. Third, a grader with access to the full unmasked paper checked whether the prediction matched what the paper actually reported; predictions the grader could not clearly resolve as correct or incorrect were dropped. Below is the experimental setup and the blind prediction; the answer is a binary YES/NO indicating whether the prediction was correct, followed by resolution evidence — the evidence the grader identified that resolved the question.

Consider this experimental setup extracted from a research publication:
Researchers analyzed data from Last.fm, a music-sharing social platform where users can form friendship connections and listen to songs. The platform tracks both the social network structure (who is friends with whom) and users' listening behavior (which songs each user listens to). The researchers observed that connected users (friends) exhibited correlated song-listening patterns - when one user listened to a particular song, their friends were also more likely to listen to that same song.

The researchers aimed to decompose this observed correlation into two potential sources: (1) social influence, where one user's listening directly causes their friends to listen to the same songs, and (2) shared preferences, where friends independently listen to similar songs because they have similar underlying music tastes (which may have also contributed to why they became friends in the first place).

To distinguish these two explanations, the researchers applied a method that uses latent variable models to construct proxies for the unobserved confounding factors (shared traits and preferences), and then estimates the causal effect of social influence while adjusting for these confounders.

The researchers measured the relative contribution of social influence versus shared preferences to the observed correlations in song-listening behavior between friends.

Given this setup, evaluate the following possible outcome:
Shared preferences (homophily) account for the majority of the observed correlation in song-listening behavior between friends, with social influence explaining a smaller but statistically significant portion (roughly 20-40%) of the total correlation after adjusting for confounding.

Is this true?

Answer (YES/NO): NO